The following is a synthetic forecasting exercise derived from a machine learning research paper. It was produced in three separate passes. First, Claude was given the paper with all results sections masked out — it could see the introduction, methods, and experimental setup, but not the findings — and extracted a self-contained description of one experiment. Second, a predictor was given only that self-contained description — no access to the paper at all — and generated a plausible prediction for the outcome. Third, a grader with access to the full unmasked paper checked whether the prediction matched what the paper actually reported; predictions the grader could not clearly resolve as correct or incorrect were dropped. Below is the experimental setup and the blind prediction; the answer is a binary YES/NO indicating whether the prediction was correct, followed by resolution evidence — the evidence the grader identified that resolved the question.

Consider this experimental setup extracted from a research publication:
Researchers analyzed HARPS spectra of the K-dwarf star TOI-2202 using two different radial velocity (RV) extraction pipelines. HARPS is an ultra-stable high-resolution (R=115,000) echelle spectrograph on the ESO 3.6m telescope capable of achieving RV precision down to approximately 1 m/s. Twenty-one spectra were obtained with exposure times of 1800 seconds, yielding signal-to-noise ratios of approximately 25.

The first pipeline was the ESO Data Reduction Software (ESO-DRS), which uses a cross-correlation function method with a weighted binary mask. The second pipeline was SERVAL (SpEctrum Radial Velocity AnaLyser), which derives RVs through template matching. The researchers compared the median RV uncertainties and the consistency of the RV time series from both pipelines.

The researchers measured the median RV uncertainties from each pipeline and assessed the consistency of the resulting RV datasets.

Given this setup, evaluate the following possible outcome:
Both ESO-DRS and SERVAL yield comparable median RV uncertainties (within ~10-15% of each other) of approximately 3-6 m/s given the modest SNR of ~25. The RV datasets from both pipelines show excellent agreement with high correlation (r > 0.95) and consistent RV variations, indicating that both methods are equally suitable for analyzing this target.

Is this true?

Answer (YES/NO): NO